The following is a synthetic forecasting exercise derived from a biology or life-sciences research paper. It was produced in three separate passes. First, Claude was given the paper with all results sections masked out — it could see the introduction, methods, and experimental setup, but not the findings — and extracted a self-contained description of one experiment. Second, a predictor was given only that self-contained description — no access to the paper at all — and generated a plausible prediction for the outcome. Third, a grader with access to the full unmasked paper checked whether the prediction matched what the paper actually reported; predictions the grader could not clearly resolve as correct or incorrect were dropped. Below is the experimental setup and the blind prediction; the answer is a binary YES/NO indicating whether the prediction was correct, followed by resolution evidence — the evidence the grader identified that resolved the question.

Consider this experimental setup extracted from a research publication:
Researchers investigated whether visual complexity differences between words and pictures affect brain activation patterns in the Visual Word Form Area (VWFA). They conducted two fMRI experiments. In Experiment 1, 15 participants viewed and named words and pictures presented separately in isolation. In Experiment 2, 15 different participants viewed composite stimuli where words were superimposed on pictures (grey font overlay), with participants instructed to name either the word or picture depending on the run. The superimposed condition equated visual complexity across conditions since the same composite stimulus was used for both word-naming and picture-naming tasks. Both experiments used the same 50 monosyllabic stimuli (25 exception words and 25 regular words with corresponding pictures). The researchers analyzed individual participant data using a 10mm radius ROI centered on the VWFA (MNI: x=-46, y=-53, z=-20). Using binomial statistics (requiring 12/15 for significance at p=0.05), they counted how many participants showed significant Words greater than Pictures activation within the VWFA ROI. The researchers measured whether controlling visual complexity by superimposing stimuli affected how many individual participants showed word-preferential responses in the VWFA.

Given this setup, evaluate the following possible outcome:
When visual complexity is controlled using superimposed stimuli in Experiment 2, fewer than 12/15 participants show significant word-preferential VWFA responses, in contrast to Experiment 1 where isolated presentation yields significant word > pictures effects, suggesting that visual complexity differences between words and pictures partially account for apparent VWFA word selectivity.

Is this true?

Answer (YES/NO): NO